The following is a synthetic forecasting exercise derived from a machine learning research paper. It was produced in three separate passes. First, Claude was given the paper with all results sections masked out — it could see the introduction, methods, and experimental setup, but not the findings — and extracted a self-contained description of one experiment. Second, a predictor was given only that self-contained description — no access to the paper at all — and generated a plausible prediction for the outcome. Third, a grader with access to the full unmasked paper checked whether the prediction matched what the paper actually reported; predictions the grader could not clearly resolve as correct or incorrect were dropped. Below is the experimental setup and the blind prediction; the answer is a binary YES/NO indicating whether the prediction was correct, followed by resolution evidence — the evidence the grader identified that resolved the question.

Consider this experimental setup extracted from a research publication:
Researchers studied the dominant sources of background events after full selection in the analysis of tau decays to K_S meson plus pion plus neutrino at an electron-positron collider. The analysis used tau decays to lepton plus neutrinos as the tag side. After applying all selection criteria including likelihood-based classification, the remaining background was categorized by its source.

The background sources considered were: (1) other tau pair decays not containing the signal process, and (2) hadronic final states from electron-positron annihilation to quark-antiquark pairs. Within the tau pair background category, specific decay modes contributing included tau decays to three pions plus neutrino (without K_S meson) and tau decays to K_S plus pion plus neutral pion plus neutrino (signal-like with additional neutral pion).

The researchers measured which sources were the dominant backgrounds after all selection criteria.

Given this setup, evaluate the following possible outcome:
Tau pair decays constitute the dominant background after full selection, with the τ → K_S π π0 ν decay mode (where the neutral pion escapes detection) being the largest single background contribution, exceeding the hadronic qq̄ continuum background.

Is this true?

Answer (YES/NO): NO